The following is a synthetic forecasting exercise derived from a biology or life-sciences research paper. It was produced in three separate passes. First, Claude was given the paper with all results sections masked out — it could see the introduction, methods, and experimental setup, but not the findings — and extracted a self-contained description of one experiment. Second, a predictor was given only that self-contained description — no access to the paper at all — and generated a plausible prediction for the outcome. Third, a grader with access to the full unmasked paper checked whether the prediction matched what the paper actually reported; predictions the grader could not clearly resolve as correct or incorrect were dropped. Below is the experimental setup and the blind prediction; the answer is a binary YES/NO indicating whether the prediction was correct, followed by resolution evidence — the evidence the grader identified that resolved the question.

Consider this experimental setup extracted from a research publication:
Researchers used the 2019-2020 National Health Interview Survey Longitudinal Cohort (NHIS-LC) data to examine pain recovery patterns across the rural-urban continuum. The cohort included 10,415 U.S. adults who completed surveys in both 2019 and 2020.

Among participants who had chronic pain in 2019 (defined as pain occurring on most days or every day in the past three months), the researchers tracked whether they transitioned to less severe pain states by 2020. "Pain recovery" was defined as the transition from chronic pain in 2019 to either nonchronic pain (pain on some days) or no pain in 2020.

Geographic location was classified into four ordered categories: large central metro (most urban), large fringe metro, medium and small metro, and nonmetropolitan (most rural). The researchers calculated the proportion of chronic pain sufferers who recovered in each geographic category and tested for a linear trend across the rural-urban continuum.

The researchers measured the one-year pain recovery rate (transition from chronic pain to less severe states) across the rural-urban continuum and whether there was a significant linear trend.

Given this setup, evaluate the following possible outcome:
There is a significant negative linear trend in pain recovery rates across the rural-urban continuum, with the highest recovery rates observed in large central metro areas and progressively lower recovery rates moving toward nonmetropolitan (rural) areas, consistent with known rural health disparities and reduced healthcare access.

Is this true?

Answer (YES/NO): NO